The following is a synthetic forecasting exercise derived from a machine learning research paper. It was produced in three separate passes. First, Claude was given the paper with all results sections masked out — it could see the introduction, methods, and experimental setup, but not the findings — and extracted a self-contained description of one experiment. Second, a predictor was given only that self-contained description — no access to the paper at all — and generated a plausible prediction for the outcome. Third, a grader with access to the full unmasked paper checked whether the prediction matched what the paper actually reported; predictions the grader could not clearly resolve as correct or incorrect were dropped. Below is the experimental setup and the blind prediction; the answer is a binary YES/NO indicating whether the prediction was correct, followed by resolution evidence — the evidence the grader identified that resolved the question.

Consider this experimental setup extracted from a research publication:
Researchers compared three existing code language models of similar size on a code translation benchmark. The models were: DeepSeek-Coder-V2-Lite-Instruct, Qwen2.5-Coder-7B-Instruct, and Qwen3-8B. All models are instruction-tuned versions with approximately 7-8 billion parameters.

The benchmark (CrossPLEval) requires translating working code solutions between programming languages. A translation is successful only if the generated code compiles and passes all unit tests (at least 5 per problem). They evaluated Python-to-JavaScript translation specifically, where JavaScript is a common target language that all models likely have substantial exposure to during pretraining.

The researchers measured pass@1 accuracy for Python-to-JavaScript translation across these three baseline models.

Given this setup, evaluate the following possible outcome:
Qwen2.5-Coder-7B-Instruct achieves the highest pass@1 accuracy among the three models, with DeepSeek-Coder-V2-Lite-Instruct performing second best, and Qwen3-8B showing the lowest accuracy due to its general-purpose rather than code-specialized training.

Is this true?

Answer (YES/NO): NO